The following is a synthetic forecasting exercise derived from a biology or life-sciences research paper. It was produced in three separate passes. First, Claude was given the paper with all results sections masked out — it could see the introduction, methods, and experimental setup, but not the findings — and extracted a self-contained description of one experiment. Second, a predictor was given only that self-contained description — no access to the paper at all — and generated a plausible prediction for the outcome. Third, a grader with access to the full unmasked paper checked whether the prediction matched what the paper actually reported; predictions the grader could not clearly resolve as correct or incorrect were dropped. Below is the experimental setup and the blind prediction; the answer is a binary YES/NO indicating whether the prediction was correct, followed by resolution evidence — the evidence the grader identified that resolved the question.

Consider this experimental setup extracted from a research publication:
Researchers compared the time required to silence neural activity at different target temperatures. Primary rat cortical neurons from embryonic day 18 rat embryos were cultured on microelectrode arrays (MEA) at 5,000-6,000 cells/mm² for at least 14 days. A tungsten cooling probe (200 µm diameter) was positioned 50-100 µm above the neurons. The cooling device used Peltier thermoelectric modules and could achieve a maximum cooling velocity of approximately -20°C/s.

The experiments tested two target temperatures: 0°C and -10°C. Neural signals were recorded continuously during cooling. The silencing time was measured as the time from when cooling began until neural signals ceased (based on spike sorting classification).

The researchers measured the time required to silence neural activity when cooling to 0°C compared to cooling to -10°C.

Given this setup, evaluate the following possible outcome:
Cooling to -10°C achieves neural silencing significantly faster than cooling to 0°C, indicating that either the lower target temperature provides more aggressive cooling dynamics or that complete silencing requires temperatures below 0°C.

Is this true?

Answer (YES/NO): YES